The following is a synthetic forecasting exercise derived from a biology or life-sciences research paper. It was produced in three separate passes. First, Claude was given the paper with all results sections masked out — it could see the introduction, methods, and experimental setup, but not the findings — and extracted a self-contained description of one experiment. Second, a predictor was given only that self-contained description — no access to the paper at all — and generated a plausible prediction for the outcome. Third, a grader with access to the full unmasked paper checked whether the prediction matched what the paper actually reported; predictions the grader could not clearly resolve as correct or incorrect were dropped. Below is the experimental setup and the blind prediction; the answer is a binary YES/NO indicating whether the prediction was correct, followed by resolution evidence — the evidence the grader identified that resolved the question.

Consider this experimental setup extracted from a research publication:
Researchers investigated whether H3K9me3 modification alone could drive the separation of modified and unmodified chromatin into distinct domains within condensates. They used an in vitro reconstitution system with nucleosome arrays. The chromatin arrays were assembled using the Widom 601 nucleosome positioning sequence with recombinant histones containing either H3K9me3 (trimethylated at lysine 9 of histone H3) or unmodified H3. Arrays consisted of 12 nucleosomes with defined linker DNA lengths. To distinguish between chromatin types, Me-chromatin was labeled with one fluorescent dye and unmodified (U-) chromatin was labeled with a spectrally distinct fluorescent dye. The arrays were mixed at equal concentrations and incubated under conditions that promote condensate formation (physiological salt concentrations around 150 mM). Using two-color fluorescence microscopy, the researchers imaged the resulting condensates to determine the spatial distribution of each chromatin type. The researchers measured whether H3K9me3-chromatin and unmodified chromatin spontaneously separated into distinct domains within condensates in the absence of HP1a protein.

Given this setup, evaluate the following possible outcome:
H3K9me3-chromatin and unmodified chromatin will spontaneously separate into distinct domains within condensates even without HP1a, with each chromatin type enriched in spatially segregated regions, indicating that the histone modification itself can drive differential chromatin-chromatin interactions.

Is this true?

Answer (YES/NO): NO